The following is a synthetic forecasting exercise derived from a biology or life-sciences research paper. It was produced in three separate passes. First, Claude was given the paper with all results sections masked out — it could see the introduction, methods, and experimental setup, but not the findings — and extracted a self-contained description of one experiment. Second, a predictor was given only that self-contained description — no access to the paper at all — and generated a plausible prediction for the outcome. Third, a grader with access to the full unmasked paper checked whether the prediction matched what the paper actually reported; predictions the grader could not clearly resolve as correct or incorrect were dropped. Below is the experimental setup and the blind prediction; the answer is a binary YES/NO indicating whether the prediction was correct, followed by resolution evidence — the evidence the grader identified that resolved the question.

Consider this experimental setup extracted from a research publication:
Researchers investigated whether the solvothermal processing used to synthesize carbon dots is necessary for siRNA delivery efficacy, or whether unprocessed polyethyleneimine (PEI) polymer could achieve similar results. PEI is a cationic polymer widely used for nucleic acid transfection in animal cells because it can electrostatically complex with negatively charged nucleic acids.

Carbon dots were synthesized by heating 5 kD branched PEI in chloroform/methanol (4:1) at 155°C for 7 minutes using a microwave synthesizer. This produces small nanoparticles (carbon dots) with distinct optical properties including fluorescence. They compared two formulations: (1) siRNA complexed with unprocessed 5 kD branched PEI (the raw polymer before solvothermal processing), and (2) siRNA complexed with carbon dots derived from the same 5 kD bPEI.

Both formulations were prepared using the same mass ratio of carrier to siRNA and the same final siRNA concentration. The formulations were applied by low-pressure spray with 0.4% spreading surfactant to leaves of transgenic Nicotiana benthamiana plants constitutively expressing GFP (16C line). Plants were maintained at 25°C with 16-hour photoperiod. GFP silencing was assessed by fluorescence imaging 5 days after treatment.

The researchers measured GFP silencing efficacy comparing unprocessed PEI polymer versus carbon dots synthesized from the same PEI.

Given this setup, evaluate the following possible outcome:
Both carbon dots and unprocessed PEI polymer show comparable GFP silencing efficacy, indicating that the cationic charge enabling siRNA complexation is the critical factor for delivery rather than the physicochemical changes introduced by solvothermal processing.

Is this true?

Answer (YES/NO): NO